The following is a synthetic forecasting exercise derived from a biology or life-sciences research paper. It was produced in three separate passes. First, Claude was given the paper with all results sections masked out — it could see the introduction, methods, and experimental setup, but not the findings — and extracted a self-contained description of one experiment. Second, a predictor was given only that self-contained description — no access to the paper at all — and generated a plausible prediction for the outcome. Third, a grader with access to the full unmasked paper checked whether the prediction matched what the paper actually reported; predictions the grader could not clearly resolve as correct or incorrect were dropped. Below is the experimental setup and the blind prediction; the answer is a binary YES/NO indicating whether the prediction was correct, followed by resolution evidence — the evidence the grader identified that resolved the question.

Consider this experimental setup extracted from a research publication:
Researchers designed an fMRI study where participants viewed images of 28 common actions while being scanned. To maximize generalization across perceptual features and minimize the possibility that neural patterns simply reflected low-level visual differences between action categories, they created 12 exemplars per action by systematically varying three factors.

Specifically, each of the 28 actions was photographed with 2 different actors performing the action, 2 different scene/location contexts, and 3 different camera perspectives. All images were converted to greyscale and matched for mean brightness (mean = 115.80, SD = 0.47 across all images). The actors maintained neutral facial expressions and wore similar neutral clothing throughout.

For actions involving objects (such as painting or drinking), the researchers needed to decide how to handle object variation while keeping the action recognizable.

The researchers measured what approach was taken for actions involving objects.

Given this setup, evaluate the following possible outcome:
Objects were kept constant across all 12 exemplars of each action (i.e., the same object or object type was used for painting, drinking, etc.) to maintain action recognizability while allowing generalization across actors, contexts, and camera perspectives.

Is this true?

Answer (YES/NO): NO